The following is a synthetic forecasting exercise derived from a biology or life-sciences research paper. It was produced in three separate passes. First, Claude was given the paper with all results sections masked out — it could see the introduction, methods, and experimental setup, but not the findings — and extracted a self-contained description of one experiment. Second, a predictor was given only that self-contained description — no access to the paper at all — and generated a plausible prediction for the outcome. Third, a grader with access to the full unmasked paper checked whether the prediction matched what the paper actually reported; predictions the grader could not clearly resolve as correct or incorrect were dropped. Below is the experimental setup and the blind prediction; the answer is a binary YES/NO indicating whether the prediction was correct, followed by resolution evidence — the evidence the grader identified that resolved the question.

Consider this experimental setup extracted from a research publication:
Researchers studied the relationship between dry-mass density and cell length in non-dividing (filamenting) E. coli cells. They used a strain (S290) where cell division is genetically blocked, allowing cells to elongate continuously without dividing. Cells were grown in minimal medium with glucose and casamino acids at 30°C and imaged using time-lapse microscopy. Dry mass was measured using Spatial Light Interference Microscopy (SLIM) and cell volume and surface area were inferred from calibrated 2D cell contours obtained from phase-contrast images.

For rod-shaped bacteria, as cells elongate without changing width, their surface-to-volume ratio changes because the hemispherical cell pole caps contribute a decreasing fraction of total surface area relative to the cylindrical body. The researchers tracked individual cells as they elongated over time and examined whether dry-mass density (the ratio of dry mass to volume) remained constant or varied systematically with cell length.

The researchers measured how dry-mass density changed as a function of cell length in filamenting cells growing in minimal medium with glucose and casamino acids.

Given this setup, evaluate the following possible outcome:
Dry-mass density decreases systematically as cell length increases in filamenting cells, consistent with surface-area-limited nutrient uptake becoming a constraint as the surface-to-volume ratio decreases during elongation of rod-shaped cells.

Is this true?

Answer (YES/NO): YES